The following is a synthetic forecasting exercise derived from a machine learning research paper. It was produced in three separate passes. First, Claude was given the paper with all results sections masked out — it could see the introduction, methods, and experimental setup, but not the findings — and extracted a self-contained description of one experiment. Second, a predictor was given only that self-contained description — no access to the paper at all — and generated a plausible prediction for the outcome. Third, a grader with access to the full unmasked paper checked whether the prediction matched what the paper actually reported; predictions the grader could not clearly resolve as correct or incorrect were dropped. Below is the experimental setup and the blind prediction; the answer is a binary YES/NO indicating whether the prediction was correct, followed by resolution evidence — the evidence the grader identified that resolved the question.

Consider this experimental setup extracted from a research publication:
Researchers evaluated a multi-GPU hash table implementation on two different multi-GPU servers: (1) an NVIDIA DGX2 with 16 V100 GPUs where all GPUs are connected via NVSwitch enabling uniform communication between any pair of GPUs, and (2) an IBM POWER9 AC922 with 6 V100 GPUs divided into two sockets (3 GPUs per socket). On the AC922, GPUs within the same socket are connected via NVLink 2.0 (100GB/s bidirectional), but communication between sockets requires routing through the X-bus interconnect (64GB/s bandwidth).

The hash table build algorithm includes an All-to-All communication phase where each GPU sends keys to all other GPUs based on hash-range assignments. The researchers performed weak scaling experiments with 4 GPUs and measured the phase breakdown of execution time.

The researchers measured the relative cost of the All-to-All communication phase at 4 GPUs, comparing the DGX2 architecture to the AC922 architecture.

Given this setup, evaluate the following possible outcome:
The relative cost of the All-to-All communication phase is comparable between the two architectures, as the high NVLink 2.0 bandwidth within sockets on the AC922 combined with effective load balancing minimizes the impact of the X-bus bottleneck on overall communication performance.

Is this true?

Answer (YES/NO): NO